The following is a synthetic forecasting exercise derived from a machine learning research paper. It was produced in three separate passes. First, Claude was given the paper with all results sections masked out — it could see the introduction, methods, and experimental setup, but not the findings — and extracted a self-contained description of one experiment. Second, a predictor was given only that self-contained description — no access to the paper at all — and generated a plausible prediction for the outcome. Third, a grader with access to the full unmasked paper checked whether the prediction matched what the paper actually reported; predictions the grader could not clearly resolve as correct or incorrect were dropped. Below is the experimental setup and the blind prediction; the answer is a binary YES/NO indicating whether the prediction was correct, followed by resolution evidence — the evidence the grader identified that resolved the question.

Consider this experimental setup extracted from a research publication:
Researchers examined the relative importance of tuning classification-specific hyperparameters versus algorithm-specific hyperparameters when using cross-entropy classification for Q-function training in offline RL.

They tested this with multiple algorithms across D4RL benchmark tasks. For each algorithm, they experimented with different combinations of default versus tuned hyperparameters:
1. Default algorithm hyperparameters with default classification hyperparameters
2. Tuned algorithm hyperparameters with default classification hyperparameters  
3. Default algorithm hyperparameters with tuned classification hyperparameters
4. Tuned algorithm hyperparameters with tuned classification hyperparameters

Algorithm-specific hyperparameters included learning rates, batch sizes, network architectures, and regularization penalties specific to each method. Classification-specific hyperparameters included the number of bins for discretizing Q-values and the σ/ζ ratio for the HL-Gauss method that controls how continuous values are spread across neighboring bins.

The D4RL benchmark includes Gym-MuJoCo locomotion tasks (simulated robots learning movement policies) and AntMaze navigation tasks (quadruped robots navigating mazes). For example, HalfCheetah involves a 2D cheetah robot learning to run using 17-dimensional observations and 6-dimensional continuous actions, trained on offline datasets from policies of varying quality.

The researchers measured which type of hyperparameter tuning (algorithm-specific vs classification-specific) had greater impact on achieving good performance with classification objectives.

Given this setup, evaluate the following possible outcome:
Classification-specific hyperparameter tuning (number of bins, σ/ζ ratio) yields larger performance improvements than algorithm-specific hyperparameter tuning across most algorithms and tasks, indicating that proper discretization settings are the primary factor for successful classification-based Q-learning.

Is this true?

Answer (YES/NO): NO